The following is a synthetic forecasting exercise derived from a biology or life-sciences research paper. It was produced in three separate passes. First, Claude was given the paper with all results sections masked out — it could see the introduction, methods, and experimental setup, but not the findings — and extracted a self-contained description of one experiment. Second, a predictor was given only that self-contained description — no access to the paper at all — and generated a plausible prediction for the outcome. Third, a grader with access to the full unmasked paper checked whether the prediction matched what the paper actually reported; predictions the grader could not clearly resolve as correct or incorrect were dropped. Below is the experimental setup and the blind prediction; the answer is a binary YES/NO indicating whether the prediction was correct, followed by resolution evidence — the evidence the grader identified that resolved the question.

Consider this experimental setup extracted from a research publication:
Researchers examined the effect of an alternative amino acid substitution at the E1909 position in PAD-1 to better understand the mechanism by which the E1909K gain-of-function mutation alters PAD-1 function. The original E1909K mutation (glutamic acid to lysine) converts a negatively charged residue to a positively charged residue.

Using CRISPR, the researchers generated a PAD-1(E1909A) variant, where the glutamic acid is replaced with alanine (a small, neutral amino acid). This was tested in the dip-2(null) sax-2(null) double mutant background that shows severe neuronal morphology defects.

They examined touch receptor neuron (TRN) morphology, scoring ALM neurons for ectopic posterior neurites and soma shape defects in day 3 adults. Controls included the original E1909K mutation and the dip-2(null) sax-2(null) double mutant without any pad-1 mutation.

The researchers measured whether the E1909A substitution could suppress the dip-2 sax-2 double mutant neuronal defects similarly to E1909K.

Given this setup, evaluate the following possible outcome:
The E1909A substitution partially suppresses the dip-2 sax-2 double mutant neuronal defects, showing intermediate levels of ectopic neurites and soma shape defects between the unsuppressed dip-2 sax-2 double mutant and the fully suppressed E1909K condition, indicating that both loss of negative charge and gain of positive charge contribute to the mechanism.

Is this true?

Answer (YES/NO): YES